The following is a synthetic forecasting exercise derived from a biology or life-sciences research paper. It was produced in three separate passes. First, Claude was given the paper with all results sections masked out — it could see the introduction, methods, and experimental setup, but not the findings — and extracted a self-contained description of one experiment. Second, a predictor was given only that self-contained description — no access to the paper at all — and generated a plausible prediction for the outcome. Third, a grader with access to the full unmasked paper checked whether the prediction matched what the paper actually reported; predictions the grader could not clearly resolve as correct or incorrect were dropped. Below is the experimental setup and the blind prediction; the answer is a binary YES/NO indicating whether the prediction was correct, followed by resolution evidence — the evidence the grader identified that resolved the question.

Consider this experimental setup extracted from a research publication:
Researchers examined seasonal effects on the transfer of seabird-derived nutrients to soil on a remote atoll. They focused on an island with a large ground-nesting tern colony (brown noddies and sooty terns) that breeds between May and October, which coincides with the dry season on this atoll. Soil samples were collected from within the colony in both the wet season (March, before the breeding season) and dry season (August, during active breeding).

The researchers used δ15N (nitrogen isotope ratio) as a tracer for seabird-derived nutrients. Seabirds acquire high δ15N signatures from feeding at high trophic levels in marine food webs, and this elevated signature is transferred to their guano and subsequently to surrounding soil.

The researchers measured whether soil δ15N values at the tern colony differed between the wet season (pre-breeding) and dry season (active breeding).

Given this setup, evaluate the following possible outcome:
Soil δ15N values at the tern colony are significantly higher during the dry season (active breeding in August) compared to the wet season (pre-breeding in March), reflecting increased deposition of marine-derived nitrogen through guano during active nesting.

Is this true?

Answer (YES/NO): NO